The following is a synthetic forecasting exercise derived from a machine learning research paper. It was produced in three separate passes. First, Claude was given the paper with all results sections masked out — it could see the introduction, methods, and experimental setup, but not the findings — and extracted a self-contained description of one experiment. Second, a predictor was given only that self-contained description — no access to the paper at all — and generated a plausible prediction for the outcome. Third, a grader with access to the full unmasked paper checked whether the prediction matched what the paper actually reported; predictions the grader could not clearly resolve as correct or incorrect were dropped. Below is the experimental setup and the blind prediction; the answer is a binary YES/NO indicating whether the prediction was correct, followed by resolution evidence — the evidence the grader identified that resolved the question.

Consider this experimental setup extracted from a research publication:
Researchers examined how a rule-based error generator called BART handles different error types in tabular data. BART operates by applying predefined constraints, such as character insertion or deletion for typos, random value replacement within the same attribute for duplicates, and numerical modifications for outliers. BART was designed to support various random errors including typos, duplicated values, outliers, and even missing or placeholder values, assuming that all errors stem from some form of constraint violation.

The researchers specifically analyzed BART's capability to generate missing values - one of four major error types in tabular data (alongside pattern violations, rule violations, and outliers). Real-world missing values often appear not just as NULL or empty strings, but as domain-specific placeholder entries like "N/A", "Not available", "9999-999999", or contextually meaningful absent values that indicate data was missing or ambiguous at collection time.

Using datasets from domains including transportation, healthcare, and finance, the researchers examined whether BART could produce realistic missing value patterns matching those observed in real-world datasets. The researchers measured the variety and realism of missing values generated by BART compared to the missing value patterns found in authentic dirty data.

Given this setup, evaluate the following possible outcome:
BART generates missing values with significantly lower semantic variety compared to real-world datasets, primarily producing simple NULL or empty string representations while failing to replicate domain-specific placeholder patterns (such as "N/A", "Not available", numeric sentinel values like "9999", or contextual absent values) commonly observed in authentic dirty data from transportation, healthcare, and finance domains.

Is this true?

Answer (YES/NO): NO